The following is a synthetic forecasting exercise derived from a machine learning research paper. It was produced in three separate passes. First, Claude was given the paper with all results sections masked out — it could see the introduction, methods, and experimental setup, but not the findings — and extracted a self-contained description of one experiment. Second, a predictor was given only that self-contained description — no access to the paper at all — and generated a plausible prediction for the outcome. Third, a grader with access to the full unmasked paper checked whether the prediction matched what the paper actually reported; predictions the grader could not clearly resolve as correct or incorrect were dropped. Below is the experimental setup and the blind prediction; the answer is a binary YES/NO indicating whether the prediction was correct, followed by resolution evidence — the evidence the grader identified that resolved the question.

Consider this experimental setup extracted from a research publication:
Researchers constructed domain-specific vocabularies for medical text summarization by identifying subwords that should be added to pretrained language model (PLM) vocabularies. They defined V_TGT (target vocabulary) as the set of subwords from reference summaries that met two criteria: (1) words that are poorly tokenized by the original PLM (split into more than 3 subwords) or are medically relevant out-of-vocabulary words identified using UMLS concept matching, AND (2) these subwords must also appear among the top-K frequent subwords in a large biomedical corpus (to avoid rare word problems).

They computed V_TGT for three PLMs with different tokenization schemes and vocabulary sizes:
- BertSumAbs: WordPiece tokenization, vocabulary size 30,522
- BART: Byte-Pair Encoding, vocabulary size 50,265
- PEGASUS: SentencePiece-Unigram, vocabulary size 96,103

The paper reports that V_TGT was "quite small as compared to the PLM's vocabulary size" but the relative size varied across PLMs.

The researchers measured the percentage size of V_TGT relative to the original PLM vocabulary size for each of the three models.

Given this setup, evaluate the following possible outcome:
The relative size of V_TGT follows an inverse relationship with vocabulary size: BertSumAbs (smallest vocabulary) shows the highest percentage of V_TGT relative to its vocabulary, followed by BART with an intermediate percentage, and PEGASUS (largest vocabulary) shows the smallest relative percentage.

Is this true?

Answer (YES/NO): YES